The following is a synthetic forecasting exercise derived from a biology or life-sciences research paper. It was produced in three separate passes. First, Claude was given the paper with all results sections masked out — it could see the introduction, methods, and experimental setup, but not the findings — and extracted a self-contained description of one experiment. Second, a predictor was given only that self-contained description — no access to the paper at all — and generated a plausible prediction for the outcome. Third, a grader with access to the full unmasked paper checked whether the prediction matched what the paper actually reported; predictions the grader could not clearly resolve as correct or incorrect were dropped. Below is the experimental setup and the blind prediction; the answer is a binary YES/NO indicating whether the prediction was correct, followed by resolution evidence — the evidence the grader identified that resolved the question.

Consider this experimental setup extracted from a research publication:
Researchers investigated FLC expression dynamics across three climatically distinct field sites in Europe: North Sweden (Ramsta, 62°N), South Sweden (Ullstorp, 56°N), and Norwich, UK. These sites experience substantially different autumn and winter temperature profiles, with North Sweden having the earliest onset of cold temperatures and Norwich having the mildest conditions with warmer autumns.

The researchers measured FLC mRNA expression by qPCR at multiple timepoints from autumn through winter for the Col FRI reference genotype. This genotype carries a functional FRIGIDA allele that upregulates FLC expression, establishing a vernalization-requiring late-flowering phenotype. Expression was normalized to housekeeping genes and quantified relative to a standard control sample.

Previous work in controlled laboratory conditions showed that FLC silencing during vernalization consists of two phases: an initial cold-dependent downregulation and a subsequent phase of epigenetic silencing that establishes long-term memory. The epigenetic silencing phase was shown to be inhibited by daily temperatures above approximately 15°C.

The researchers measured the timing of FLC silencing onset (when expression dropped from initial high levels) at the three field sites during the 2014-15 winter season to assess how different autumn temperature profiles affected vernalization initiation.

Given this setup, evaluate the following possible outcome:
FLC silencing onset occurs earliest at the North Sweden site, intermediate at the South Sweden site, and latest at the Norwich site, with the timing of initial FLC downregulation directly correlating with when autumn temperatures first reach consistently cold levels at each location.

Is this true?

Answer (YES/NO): NO